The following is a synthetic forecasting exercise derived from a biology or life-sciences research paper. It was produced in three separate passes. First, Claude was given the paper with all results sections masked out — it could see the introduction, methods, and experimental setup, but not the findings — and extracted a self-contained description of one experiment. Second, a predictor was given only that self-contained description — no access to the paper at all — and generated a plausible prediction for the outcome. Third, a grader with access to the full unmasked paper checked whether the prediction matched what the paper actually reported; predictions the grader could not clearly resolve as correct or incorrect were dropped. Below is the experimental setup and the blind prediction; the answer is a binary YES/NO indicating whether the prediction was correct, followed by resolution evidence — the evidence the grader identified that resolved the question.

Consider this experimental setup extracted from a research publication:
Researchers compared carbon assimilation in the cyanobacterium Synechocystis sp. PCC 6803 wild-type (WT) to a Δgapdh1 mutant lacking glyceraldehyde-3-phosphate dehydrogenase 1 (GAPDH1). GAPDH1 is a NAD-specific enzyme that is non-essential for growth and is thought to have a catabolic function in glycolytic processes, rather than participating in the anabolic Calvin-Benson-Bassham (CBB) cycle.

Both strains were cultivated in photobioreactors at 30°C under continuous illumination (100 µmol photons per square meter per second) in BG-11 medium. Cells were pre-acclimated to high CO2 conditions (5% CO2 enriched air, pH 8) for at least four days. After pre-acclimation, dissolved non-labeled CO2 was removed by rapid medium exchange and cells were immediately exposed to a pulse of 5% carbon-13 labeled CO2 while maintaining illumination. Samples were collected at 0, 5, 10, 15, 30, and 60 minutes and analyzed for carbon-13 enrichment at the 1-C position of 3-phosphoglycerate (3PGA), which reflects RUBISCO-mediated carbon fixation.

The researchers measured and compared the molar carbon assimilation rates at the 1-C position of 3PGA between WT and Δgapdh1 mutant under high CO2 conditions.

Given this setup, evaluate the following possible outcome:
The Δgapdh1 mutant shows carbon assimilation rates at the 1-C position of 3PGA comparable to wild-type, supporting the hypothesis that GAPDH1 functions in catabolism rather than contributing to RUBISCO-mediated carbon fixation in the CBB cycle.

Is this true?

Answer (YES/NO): YES